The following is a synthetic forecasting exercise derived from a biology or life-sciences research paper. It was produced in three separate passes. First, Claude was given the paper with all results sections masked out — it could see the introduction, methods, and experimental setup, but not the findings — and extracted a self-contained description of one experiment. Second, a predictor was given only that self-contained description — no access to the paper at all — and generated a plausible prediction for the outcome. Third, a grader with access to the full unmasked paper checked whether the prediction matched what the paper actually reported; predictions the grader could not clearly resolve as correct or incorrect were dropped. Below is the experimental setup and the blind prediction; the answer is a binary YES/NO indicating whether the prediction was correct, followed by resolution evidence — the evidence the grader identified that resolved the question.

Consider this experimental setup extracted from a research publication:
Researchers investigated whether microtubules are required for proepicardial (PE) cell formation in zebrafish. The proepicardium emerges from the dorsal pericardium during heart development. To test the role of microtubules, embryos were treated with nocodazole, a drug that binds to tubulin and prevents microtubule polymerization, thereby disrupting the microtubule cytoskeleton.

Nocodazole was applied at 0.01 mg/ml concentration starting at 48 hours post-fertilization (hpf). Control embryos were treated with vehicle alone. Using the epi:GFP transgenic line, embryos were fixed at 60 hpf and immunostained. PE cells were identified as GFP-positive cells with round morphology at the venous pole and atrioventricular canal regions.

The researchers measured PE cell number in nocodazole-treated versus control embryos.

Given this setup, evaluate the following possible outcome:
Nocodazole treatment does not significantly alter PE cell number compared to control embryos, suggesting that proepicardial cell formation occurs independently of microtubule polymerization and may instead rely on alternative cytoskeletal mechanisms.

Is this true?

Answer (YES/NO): NO